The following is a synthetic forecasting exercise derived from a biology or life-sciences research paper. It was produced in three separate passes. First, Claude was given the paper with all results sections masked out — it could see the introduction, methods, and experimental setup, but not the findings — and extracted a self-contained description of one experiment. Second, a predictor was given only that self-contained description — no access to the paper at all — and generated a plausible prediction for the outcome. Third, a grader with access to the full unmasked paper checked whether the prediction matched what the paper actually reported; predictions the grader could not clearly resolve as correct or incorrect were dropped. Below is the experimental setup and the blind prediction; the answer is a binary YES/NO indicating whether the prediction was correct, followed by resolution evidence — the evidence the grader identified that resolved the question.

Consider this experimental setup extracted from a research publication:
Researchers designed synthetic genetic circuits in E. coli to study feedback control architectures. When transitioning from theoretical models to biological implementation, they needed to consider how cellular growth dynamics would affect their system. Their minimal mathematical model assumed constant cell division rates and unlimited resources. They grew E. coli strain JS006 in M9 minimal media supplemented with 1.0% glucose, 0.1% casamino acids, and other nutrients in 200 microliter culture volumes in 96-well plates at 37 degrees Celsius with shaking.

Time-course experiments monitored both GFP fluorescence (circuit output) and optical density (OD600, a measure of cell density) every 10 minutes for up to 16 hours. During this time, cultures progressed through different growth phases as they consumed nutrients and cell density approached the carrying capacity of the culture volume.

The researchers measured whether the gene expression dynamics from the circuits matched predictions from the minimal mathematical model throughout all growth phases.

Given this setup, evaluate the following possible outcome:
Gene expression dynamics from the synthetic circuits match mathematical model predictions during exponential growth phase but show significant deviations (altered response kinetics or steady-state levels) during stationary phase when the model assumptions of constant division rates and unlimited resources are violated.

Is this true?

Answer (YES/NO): YES